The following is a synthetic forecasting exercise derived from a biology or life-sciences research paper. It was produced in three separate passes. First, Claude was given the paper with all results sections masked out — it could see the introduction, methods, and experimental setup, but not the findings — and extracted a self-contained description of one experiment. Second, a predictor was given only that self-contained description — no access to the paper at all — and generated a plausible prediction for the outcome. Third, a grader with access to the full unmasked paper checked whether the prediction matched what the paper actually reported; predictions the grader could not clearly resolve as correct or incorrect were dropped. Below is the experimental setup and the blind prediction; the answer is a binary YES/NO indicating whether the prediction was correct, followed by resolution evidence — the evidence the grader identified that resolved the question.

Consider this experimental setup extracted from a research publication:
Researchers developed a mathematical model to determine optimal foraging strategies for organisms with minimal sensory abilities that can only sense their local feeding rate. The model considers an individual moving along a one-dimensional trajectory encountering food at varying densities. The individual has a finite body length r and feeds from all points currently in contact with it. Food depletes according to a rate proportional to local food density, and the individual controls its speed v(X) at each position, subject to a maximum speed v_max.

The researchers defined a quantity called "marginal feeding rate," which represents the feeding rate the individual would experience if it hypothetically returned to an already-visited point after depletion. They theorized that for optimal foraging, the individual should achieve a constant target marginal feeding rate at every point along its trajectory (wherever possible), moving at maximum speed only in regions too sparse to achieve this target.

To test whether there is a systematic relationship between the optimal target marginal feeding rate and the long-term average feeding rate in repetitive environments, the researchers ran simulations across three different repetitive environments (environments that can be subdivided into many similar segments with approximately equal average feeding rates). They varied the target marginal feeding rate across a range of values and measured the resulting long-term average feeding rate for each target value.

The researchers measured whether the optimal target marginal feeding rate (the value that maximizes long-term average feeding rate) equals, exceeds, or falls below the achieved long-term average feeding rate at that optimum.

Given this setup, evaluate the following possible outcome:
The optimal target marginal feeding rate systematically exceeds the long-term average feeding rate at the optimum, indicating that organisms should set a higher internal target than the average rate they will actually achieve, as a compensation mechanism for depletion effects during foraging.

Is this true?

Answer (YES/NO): NO